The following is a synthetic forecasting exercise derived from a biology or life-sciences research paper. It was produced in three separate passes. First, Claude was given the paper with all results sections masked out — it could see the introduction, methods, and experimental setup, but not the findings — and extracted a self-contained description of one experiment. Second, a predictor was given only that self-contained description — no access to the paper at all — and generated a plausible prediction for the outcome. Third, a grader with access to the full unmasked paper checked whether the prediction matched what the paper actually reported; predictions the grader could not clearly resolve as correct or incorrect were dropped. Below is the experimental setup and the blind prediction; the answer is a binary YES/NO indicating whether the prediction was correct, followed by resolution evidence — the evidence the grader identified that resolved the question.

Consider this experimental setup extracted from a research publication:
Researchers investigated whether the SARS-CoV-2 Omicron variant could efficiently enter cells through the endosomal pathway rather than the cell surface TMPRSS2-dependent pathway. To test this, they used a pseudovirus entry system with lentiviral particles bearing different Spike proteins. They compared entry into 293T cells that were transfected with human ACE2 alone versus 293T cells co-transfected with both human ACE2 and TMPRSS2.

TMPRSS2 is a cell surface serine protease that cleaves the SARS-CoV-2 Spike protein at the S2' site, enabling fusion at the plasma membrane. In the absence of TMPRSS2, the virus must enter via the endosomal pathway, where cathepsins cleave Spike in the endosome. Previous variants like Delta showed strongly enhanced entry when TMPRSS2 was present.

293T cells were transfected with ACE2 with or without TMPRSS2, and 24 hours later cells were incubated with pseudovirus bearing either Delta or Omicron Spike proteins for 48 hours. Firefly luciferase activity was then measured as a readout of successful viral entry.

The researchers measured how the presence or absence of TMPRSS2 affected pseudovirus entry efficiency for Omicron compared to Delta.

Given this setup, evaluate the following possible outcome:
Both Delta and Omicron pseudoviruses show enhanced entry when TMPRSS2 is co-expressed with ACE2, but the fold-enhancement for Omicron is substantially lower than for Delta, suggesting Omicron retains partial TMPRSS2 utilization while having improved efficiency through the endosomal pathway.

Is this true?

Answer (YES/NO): YES